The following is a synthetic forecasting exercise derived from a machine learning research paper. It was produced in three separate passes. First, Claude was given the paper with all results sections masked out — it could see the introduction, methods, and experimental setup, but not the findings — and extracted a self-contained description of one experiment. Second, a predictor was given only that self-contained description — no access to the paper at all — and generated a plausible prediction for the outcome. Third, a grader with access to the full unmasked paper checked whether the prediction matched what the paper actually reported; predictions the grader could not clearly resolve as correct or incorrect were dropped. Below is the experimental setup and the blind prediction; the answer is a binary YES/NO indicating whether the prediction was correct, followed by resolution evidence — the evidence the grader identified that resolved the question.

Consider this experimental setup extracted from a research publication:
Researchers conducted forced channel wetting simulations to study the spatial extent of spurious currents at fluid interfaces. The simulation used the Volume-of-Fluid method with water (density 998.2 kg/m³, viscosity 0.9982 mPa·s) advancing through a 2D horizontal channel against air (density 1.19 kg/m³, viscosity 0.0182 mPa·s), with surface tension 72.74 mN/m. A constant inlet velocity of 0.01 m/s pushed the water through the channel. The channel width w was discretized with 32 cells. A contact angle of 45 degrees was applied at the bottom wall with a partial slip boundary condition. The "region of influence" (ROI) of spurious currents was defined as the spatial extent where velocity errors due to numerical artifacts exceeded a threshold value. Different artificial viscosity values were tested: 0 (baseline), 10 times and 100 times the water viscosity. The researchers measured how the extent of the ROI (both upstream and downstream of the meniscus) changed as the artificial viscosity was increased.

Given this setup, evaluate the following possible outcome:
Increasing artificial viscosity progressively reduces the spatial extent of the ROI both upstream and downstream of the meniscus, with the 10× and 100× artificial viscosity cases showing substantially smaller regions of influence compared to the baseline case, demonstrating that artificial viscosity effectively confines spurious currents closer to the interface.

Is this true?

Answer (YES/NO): NO